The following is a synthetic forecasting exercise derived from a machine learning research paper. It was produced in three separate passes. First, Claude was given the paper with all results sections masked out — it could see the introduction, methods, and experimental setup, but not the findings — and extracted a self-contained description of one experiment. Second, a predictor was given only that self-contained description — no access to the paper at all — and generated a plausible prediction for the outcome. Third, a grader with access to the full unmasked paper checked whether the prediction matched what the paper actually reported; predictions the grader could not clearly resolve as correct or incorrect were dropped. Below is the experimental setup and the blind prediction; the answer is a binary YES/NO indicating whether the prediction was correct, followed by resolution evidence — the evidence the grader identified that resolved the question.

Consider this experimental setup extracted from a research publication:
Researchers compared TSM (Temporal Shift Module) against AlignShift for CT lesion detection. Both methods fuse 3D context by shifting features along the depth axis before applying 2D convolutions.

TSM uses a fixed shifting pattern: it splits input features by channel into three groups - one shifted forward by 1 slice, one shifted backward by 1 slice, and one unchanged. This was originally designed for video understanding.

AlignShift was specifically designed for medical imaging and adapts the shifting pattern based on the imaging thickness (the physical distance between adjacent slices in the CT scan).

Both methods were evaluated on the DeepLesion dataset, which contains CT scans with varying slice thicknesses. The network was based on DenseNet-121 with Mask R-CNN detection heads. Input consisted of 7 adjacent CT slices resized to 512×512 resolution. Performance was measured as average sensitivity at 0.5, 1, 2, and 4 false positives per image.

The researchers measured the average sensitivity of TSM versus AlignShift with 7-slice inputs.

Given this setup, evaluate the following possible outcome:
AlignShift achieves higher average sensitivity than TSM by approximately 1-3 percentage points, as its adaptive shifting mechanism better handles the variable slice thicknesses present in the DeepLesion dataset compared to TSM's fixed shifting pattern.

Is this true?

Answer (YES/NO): YES